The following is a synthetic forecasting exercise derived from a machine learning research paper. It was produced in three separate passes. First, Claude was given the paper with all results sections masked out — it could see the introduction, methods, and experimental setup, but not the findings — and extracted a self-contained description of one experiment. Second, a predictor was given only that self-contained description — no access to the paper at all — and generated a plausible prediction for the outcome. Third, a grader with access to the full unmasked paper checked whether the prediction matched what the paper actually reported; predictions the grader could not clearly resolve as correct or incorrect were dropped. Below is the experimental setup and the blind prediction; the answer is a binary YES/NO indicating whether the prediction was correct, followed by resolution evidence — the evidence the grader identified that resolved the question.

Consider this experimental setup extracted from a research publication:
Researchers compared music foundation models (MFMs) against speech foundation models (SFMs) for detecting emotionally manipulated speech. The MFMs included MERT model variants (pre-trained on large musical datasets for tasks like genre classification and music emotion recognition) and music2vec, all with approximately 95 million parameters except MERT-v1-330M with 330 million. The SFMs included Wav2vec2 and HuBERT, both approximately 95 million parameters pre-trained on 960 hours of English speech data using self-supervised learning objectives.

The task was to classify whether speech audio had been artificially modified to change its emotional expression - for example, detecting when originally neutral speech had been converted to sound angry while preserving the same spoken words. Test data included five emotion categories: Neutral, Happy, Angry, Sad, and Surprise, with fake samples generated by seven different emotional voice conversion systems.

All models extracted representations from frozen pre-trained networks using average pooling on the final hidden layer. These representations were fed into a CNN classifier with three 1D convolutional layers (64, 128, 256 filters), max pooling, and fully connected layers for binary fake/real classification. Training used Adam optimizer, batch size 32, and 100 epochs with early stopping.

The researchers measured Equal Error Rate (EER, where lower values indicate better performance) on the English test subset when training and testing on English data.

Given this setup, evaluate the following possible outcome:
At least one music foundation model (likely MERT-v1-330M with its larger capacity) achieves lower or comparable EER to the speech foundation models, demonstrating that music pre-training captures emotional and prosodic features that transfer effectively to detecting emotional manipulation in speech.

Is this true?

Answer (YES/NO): NO